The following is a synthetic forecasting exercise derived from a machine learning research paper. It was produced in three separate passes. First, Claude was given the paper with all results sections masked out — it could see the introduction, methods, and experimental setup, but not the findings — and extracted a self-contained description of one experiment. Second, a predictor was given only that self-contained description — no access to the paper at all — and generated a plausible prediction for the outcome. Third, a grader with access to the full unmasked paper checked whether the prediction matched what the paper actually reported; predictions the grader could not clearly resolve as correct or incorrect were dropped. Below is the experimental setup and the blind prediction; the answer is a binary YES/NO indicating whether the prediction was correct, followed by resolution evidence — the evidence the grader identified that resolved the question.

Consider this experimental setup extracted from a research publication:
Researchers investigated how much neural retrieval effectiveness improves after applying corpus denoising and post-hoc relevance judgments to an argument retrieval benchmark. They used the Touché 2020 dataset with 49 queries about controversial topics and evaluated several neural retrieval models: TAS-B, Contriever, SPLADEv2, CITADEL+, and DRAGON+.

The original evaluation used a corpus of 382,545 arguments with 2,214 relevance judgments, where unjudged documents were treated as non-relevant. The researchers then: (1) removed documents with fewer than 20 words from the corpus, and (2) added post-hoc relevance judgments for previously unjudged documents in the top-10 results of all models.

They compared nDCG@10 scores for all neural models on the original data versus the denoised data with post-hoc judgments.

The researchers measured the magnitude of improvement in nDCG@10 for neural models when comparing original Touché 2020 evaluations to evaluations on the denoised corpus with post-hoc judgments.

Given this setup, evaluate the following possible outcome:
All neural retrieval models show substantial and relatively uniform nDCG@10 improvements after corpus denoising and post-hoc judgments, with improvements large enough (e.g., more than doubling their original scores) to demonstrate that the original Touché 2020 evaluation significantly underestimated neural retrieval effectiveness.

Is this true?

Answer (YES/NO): NO